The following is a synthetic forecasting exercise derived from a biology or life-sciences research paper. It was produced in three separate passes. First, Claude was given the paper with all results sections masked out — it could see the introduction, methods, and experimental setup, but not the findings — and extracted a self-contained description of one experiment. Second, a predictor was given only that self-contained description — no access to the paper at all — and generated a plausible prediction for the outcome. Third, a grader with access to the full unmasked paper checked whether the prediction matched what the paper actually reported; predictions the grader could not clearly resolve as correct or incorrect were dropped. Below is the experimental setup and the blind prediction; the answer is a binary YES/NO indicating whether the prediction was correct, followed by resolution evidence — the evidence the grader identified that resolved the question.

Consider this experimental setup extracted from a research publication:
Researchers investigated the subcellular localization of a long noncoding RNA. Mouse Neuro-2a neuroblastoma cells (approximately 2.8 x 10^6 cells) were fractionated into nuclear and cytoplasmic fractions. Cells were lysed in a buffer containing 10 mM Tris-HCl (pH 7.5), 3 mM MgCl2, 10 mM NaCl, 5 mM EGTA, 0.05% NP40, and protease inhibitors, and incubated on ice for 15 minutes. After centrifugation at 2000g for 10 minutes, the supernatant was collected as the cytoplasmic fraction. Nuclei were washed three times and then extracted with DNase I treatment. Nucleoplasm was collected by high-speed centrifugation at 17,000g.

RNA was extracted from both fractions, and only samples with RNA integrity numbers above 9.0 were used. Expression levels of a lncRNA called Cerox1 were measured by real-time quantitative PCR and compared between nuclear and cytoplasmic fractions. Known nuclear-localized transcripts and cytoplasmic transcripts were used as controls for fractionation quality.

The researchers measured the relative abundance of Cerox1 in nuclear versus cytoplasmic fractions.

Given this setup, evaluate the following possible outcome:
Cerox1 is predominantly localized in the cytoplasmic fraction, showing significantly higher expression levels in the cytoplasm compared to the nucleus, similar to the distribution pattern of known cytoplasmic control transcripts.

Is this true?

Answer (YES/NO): YES